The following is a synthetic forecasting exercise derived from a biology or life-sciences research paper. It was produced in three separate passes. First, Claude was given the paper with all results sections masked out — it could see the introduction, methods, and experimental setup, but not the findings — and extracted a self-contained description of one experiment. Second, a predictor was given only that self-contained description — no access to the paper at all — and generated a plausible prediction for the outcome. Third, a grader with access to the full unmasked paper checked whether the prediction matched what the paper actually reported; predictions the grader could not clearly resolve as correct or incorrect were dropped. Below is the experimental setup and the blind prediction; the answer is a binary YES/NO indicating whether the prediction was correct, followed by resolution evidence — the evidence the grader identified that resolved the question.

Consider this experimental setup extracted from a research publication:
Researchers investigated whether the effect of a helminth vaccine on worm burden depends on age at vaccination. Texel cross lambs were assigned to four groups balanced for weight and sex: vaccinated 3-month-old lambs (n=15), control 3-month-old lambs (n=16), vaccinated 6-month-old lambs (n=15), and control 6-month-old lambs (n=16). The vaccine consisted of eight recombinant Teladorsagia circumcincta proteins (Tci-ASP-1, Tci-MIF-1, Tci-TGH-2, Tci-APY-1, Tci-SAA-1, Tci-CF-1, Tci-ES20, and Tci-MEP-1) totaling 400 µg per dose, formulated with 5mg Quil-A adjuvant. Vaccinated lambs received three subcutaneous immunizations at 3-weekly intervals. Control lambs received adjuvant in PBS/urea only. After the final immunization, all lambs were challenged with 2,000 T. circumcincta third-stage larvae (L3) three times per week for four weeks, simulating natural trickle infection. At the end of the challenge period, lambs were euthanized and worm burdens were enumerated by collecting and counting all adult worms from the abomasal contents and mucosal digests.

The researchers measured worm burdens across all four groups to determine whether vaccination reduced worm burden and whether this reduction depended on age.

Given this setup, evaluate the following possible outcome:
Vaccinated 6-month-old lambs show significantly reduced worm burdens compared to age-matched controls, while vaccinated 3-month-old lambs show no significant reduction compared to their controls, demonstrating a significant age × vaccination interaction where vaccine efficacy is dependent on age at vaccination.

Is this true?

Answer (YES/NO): NO